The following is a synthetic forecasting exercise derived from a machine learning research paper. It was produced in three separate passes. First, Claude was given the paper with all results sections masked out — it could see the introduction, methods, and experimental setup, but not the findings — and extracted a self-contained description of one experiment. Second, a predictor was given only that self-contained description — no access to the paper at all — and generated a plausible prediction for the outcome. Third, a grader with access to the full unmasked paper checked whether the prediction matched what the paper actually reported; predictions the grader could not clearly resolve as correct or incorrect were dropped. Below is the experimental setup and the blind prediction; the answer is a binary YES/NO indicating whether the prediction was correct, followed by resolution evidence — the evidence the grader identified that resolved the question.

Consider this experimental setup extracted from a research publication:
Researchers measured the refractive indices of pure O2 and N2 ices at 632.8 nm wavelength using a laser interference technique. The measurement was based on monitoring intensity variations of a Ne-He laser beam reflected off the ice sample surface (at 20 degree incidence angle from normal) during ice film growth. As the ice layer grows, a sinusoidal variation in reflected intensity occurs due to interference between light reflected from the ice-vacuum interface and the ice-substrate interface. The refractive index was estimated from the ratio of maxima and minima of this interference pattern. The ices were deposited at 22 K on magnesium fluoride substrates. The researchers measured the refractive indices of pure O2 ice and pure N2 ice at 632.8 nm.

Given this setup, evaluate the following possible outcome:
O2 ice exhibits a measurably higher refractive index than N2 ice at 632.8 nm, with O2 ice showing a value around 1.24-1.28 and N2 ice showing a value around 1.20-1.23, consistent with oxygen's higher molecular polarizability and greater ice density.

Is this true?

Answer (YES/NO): NO